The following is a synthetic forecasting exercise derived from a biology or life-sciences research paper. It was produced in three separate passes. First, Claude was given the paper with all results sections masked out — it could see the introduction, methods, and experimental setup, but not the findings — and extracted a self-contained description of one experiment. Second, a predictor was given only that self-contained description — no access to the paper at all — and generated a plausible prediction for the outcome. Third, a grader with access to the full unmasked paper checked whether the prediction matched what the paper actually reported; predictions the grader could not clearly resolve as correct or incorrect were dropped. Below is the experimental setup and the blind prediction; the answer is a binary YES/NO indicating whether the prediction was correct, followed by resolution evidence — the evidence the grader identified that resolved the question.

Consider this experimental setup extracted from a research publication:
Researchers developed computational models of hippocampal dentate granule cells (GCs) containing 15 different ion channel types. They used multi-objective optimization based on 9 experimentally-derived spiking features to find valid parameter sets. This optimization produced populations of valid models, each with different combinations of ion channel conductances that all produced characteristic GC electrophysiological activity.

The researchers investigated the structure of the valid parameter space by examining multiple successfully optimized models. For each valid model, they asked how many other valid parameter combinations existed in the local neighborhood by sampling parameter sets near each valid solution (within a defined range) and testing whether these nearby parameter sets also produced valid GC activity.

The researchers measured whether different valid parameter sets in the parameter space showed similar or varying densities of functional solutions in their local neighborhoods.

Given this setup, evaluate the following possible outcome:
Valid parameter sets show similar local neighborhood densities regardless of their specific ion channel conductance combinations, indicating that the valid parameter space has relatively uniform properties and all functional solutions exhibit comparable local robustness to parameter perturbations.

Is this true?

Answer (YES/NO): NO